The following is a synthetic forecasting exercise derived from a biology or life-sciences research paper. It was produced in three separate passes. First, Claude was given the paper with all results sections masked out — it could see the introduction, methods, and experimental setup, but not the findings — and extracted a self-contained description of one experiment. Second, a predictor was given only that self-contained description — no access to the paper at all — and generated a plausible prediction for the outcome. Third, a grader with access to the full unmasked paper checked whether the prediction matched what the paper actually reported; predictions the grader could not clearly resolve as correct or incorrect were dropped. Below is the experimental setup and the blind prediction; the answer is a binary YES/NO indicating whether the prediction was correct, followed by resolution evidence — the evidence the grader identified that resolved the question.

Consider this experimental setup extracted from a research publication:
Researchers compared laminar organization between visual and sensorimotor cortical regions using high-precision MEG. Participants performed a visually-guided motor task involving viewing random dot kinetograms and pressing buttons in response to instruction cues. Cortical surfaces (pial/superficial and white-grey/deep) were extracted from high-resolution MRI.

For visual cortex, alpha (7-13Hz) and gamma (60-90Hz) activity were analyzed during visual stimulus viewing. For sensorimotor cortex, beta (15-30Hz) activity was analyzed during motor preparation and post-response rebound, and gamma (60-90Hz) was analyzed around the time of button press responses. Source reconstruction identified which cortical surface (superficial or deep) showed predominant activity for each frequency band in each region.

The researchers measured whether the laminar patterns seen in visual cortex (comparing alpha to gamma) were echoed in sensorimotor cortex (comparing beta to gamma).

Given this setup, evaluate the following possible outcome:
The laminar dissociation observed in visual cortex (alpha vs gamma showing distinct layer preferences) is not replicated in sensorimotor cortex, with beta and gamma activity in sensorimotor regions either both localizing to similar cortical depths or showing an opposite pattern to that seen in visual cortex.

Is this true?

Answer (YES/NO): NO